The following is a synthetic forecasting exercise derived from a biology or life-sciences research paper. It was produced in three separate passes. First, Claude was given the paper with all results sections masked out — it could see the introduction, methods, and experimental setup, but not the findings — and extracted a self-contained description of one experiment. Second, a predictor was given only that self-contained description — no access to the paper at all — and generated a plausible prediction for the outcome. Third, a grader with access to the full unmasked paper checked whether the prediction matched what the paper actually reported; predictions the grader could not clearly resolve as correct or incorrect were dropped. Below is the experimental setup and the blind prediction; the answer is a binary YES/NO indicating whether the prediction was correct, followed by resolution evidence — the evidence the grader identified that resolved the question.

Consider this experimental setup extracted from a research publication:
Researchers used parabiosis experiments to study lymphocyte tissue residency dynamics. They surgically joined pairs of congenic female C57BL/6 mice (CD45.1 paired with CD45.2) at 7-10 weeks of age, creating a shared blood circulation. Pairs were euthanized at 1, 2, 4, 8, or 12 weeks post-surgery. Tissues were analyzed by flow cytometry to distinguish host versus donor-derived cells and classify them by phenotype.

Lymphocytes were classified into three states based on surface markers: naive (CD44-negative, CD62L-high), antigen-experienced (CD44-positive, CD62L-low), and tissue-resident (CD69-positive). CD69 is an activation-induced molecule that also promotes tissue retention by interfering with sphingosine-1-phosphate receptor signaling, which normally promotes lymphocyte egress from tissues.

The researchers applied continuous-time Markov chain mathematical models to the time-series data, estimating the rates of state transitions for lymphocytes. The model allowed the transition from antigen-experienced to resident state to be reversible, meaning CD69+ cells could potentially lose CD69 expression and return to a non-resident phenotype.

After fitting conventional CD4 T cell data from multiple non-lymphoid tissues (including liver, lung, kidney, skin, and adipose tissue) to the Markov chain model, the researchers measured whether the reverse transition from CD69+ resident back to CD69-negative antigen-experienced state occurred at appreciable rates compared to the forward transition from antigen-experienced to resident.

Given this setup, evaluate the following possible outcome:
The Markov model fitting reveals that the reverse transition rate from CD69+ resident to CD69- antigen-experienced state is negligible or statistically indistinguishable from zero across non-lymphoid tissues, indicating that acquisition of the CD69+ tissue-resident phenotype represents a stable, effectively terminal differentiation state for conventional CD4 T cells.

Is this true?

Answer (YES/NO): NO